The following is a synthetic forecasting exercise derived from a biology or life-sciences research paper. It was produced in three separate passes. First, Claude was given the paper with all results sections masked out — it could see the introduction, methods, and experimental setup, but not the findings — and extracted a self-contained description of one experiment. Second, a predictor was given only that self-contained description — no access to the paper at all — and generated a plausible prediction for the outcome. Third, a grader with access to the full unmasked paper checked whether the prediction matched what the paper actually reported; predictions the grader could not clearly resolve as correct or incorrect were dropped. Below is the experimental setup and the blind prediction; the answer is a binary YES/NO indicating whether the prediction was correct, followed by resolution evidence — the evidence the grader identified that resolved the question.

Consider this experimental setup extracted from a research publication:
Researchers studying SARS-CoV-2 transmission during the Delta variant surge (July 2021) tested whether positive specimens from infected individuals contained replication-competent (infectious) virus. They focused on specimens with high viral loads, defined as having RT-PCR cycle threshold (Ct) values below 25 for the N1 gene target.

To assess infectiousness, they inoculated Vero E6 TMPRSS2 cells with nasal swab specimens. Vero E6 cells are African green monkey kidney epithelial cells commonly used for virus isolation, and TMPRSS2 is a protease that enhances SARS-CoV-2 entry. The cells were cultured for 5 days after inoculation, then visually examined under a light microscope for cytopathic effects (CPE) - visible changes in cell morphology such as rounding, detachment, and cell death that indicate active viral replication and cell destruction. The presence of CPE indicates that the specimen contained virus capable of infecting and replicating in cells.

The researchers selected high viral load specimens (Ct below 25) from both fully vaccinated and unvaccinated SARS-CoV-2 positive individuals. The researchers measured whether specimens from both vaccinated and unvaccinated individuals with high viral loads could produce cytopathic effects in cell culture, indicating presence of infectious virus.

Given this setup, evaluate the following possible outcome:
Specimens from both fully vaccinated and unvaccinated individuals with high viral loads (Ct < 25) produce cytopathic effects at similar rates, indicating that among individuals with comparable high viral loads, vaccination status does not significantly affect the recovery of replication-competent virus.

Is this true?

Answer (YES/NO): YES